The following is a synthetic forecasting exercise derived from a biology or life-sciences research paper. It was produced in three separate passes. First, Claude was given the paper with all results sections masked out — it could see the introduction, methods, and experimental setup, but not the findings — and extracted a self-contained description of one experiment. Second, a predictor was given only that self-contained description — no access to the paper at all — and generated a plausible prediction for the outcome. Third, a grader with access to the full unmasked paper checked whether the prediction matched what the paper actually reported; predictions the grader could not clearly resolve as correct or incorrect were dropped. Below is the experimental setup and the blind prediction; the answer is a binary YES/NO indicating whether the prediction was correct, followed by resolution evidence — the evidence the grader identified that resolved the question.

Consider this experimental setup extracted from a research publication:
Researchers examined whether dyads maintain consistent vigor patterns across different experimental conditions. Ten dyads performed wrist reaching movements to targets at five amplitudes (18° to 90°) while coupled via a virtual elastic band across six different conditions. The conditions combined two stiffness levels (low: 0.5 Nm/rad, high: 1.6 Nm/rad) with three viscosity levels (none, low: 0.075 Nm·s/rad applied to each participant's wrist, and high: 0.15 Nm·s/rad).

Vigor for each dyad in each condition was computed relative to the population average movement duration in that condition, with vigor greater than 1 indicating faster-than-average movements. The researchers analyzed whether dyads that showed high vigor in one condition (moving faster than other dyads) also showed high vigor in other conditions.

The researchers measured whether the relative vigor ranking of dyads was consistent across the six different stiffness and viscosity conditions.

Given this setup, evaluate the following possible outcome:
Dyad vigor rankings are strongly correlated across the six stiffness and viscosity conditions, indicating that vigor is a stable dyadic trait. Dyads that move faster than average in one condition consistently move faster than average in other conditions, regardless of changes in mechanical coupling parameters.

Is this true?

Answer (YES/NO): YES